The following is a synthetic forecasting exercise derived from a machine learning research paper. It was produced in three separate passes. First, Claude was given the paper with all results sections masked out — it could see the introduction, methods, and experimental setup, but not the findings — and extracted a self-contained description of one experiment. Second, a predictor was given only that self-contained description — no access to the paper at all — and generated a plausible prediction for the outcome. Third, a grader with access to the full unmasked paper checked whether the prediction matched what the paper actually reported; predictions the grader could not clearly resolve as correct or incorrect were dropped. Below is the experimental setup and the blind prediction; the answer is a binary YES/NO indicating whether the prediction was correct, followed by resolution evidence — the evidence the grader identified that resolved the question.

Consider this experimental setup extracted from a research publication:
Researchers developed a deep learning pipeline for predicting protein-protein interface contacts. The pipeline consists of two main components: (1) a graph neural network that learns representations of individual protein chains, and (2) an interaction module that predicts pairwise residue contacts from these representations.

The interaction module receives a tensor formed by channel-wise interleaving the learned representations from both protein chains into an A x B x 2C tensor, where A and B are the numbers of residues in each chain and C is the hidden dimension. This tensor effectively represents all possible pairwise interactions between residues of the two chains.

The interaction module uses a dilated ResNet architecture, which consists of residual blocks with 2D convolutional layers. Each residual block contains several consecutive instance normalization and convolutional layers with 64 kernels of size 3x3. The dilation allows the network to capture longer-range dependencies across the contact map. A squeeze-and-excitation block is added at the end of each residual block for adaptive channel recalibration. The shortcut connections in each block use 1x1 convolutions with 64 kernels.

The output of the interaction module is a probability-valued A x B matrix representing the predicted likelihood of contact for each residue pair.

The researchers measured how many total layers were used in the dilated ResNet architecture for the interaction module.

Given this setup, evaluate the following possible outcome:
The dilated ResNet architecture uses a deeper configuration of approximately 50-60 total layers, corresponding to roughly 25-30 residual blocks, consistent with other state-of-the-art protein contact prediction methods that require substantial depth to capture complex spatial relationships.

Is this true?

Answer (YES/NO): NO